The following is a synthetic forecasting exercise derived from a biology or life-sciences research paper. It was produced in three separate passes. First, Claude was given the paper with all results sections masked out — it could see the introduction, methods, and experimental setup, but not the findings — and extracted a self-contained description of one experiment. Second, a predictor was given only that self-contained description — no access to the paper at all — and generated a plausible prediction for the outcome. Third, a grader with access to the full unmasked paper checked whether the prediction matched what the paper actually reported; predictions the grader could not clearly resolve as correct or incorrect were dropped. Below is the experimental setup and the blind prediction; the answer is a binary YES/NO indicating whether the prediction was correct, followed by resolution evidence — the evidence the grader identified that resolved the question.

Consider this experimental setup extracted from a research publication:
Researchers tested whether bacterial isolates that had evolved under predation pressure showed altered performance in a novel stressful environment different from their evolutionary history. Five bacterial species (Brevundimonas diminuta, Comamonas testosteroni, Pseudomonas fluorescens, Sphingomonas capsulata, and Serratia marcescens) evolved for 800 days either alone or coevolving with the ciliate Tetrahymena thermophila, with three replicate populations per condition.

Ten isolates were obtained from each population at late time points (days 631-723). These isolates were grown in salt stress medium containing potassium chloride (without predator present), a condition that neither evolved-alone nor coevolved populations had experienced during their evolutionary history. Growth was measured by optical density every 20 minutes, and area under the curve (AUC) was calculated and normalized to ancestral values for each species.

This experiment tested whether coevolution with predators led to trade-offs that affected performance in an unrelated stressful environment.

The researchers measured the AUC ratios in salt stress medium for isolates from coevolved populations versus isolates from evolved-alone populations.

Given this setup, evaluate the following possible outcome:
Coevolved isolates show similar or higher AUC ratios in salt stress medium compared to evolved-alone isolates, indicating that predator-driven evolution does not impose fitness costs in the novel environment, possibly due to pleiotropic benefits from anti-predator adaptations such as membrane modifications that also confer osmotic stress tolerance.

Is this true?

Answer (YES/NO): YES